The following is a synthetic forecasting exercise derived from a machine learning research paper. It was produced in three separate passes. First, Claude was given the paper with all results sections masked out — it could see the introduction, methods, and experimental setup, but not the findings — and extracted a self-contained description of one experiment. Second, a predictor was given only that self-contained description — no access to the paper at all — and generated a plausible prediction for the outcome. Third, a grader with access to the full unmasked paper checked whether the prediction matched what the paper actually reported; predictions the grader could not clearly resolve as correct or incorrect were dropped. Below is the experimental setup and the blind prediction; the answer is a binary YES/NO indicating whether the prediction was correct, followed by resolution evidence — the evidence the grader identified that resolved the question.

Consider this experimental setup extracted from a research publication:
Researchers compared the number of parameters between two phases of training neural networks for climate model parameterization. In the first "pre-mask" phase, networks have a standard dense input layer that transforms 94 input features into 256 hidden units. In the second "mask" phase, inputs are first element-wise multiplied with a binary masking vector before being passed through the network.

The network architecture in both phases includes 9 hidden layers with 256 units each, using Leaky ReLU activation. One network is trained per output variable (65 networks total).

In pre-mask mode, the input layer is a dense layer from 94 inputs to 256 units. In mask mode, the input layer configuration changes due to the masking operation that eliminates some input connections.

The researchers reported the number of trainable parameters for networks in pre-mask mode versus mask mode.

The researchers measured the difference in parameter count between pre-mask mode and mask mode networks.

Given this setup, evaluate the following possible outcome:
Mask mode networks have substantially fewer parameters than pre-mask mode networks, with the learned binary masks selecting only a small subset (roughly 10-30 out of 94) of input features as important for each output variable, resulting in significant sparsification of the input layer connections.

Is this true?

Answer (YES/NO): NO